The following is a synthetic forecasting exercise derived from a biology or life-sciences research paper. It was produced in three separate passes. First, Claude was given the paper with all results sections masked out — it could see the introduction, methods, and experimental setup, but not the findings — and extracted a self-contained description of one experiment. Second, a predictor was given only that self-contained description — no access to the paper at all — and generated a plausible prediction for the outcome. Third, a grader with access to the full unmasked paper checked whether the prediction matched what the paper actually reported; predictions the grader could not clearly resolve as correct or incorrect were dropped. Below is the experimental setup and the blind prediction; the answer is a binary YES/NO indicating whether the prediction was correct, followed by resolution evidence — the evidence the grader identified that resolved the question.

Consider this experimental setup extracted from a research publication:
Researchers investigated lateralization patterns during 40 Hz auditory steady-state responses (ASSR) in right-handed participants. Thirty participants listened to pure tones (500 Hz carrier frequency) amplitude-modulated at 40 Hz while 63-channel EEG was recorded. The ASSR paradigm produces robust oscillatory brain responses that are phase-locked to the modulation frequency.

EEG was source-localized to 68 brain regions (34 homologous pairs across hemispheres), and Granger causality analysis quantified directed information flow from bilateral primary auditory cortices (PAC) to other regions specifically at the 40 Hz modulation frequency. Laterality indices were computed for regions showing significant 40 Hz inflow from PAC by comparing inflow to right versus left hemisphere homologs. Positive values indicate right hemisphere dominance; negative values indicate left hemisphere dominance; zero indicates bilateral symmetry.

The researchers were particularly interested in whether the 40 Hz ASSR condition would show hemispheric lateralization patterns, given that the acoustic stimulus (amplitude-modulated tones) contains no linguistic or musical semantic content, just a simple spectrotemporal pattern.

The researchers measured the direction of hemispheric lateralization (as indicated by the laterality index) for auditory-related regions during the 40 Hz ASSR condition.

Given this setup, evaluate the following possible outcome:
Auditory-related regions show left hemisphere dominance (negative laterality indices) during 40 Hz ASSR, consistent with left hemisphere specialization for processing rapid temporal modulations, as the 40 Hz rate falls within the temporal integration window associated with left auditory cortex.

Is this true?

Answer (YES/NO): NO